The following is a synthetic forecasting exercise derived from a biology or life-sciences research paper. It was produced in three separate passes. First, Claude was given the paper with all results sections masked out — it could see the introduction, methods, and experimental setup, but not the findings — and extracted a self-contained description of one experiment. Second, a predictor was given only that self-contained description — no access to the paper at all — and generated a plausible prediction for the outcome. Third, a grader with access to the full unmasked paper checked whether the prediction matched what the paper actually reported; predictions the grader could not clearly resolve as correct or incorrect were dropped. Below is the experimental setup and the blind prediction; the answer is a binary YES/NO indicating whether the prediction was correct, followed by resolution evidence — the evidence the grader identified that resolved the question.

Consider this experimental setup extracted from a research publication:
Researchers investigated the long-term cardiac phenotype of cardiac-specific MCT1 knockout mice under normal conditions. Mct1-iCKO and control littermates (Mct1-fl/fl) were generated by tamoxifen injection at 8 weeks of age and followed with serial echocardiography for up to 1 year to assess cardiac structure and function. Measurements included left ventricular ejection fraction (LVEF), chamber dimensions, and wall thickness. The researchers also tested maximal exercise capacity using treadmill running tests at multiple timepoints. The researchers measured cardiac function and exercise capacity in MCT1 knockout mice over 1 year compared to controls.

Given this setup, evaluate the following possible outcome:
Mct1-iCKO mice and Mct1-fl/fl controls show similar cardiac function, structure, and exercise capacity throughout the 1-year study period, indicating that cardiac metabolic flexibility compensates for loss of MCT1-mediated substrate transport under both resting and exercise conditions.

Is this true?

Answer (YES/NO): YES